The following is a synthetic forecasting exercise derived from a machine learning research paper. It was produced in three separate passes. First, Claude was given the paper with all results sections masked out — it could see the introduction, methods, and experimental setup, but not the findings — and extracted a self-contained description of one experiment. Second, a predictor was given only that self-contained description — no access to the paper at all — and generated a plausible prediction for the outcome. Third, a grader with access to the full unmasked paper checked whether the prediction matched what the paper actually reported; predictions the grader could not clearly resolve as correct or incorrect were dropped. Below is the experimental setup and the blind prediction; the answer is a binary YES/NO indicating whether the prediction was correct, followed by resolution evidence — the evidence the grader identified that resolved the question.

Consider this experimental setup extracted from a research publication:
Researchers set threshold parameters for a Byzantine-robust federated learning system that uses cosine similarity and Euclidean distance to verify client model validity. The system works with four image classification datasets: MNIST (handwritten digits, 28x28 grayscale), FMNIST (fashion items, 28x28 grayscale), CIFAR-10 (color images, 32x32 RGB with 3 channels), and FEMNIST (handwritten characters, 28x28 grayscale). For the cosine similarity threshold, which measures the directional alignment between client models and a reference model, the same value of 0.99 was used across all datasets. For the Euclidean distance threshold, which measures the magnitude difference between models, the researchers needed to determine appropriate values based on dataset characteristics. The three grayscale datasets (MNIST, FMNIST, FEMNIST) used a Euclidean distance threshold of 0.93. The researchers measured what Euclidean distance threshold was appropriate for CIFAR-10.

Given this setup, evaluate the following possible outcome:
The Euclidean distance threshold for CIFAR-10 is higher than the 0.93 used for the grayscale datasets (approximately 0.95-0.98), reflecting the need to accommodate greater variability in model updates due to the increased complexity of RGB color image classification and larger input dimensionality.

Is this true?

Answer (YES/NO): NO